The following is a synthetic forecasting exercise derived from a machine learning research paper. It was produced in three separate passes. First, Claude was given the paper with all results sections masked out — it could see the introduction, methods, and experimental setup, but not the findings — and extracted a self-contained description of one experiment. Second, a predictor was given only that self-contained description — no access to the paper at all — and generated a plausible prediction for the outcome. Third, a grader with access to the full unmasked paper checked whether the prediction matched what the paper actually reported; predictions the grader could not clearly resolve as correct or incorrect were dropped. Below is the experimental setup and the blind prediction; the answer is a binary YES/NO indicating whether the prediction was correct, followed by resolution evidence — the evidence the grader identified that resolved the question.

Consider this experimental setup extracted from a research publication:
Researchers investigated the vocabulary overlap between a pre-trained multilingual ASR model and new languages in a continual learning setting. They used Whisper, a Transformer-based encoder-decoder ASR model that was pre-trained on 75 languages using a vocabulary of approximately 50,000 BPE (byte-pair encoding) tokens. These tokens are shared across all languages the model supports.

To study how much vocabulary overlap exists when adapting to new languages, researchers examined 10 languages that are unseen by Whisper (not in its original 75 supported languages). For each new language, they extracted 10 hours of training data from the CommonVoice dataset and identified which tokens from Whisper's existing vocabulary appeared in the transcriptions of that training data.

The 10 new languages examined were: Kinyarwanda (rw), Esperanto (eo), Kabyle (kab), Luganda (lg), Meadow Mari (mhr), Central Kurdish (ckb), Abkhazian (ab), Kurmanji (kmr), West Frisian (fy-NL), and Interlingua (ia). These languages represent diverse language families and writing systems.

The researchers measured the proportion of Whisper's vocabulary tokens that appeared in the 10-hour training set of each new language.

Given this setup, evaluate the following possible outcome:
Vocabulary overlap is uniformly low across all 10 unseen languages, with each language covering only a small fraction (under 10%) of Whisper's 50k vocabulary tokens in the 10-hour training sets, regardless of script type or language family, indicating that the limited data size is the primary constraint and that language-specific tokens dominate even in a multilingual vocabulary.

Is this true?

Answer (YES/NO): NO